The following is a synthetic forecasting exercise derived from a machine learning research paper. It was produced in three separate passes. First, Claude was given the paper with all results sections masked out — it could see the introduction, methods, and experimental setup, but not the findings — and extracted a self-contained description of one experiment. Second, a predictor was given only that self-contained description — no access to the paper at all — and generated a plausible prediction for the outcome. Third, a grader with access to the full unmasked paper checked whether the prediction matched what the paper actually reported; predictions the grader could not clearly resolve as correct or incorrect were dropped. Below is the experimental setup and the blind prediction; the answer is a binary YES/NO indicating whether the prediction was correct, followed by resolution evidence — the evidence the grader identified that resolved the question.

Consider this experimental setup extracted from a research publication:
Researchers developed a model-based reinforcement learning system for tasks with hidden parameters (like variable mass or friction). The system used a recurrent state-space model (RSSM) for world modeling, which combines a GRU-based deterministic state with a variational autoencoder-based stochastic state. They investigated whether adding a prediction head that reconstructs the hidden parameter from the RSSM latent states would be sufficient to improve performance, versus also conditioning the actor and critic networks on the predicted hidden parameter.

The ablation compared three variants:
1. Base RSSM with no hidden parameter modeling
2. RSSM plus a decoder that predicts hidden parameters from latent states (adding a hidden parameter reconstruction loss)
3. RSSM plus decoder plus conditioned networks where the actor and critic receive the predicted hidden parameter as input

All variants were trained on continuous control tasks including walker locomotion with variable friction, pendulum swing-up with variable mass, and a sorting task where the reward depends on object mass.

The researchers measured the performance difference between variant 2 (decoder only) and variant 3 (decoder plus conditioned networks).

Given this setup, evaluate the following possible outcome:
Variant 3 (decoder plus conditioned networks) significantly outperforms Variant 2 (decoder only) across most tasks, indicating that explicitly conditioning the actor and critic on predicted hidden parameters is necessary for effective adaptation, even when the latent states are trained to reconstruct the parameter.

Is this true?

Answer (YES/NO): YES